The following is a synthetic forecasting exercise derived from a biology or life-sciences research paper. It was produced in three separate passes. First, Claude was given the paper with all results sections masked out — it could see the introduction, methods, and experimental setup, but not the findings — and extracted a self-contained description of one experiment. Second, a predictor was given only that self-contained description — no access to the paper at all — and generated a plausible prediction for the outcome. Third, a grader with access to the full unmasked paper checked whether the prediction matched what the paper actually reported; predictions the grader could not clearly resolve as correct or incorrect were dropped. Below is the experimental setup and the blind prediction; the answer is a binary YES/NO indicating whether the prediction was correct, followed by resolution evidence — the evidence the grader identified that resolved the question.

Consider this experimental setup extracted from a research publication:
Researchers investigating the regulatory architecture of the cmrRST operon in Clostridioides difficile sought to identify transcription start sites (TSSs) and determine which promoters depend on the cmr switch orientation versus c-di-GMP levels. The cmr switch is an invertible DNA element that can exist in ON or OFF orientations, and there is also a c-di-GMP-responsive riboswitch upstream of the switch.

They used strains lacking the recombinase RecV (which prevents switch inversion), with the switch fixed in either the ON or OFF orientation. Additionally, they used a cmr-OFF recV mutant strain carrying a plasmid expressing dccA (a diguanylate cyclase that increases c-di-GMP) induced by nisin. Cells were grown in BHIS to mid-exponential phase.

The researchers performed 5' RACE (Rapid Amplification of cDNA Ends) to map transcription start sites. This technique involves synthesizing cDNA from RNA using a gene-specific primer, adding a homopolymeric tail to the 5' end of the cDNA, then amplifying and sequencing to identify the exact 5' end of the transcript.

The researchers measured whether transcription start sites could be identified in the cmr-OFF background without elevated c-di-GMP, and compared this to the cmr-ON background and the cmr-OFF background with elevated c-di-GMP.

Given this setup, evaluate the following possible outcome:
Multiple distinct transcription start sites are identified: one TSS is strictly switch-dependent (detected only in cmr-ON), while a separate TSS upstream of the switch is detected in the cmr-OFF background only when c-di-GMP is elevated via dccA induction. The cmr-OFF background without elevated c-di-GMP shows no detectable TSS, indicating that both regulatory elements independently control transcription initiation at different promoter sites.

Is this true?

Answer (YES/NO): NO